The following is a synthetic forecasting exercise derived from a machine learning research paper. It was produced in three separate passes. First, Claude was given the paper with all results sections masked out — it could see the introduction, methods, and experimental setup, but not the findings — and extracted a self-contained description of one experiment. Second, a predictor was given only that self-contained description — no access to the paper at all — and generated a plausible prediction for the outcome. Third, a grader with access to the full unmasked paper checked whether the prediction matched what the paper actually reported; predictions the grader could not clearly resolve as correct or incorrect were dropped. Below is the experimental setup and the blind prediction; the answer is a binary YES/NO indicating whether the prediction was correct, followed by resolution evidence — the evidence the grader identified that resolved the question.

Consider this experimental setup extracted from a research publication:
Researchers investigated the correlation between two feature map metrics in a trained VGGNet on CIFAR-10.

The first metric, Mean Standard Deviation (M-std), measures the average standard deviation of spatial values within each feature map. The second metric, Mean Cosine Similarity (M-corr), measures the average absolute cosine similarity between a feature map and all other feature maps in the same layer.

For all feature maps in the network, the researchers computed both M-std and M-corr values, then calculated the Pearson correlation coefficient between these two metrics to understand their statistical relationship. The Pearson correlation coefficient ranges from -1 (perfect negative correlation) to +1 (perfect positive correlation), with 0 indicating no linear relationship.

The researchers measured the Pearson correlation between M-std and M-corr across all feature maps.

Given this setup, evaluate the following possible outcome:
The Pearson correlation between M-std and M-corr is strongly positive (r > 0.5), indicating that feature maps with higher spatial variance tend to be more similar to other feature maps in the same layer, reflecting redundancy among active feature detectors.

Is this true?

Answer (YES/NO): NO